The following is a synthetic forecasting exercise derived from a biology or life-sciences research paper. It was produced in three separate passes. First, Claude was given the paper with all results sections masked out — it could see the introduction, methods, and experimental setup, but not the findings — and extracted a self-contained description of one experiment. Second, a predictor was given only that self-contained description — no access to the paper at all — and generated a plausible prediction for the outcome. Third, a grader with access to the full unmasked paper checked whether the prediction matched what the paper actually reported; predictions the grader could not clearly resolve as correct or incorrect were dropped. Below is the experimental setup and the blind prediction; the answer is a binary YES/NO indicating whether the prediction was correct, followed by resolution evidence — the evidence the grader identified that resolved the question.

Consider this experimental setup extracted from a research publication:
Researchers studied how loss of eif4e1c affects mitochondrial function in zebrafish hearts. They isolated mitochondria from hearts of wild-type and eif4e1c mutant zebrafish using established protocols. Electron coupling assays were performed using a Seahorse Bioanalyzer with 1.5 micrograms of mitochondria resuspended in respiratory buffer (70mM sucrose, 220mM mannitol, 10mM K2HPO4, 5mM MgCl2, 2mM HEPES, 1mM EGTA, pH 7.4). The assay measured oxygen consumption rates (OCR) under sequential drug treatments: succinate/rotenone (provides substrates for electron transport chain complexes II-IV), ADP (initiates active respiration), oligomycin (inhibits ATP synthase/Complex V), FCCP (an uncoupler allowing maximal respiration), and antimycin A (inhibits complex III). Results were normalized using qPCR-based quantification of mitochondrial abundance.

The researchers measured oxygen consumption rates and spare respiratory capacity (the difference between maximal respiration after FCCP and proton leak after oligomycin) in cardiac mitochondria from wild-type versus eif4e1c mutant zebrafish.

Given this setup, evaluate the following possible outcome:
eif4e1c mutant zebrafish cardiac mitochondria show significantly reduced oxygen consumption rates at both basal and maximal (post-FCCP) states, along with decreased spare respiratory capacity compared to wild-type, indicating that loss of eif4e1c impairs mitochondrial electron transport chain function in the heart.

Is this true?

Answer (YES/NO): NO